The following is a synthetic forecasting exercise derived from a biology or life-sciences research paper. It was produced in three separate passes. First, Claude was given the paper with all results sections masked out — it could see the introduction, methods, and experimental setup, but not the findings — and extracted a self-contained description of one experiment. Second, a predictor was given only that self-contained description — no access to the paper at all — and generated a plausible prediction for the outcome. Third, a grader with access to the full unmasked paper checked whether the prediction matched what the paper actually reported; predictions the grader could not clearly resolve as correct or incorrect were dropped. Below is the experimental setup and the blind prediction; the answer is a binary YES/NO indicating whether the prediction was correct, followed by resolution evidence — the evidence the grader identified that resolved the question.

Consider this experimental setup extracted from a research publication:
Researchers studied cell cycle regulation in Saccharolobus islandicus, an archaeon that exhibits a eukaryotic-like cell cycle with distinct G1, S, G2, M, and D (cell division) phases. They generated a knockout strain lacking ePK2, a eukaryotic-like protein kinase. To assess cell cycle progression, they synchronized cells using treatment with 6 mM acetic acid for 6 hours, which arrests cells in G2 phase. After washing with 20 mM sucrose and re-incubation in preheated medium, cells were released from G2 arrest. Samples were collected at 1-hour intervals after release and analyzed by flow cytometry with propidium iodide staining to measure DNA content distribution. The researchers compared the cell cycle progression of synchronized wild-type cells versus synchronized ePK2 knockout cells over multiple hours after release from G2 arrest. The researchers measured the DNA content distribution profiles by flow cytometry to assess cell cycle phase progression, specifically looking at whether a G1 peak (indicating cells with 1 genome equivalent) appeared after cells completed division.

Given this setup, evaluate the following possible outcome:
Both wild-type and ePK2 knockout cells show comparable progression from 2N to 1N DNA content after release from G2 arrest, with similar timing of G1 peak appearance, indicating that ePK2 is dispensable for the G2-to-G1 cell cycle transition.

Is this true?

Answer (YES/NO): NO